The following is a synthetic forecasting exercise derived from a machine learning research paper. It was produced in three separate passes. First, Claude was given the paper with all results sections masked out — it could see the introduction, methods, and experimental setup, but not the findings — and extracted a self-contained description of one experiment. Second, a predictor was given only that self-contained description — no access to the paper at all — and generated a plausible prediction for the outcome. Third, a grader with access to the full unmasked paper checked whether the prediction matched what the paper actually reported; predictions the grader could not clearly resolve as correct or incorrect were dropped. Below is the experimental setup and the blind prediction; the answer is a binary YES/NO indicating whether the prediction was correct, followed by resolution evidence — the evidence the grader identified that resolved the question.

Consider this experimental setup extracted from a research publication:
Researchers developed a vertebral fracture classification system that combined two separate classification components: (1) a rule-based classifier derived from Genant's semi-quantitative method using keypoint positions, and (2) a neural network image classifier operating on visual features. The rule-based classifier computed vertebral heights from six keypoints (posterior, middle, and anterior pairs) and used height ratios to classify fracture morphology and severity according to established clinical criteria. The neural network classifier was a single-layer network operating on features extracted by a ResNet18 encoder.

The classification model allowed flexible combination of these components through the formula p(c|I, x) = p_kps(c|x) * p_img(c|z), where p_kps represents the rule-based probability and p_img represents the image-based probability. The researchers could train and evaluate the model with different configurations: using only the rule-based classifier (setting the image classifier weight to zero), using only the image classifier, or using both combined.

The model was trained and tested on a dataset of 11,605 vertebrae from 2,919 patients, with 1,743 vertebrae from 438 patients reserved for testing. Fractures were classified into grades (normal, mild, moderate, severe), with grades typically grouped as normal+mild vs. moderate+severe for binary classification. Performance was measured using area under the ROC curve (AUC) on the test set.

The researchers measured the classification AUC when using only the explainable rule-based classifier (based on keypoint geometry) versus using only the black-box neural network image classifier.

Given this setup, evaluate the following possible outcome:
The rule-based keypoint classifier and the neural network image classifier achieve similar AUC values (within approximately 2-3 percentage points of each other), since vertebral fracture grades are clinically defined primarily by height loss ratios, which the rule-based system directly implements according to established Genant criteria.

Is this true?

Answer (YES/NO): YES